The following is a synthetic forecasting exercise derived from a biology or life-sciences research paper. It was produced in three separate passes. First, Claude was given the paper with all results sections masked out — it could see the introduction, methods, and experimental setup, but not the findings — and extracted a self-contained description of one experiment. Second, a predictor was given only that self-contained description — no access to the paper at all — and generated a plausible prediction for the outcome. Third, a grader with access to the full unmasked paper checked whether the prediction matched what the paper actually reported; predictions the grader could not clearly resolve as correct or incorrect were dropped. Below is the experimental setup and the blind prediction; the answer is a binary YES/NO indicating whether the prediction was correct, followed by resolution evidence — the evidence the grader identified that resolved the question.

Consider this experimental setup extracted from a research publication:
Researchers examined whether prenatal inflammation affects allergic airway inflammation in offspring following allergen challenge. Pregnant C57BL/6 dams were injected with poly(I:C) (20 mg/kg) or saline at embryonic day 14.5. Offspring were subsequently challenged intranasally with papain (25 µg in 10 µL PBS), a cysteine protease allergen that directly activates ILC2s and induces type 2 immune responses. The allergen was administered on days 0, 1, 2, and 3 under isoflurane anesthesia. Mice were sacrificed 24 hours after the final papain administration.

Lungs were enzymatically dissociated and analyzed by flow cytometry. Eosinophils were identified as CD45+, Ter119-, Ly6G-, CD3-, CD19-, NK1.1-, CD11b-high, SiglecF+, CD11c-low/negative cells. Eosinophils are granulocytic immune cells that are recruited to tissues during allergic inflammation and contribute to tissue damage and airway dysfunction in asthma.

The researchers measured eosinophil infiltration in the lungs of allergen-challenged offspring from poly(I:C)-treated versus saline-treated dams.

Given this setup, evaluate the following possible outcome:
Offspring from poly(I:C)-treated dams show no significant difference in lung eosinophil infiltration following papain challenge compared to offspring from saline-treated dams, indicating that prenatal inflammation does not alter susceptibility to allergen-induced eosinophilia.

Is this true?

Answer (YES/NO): NO